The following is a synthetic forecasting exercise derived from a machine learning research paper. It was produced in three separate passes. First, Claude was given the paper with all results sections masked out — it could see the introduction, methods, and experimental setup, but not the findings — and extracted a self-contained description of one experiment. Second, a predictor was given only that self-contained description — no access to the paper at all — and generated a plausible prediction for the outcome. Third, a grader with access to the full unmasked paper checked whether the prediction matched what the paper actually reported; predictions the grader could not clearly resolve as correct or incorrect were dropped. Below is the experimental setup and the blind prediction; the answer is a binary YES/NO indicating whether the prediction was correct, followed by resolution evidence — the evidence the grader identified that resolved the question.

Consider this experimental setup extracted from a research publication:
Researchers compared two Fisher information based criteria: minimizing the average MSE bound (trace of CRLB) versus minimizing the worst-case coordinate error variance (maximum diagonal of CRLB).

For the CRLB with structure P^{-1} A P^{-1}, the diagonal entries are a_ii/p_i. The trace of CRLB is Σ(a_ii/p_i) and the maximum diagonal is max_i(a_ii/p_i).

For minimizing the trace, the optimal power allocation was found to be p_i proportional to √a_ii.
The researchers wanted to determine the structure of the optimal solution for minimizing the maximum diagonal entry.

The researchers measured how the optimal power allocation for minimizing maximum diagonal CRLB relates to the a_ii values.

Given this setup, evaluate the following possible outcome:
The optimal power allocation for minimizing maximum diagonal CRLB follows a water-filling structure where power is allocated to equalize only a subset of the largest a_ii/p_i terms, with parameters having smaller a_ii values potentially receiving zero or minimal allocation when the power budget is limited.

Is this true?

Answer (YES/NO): NO